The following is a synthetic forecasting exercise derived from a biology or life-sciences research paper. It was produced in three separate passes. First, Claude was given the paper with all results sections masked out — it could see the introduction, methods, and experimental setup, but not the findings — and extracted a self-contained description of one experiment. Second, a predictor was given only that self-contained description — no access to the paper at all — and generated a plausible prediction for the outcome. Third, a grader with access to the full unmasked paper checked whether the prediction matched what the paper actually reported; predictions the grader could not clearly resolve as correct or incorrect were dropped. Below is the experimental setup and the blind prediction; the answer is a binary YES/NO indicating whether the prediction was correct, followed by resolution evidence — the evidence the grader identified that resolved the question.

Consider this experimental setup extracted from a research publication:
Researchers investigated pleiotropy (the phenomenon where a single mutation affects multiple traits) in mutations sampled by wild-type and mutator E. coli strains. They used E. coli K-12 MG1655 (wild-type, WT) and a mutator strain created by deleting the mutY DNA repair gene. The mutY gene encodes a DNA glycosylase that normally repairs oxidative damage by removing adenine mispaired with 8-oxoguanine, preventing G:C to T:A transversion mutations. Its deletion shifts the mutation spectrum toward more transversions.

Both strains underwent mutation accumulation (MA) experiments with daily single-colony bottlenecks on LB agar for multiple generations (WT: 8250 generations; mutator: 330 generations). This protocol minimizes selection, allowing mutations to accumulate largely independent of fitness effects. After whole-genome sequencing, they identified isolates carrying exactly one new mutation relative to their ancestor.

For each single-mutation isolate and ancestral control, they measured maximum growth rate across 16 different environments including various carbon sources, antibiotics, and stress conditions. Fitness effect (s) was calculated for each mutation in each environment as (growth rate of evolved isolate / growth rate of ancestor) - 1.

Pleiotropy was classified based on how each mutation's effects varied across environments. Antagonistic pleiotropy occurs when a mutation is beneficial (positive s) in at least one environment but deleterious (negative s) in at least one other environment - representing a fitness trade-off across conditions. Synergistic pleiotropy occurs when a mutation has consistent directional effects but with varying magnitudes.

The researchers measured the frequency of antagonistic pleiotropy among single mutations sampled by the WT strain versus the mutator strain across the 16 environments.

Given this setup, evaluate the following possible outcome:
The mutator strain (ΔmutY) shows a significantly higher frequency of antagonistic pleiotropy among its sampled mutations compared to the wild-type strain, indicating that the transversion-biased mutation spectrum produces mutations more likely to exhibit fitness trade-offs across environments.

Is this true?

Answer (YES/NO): NO